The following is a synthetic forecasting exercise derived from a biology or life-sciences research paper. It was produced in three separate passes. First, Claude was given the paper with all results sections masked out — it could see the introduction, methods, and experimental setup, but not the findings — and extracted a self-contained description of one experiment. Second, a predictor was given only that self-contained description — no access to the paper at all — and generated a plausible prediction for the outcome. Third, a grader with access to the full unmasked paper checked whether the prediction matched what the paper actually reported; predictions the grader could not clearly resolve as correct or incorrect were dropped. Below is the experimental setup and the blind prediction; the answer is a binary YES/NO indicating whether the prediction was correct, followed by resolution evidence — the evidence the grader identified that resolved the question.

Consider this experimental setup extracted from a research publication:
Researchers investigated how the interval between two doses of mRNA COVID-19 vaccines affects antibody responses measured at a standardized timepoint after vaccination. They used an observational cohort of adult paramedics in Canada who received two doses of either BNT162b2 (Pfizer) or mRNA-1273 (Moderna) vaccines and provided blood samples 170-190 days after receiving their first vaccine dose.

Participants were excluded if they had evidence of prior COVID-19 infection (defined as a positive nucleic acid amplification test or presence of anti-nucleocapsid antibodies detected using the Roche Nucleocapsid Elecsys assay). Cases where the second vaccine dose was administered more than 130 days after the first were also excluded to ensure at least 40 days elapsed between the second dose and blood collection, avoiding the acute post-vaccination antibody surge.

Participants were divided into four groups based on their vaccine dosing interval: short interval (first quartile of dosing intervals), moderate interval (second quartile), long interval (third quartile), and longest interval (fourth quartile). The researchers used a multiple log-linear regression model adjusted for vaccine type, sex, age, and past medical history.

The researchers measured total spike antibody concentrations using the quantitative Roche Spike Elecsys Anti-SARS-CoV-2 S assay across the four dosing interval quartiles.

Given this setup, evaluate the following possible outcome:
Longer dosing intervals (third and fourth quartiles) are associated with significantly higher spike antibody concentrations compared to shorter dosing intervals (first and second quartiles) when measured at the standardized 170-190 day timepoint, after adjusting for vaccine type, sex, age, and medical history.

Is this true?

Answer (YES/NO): YES